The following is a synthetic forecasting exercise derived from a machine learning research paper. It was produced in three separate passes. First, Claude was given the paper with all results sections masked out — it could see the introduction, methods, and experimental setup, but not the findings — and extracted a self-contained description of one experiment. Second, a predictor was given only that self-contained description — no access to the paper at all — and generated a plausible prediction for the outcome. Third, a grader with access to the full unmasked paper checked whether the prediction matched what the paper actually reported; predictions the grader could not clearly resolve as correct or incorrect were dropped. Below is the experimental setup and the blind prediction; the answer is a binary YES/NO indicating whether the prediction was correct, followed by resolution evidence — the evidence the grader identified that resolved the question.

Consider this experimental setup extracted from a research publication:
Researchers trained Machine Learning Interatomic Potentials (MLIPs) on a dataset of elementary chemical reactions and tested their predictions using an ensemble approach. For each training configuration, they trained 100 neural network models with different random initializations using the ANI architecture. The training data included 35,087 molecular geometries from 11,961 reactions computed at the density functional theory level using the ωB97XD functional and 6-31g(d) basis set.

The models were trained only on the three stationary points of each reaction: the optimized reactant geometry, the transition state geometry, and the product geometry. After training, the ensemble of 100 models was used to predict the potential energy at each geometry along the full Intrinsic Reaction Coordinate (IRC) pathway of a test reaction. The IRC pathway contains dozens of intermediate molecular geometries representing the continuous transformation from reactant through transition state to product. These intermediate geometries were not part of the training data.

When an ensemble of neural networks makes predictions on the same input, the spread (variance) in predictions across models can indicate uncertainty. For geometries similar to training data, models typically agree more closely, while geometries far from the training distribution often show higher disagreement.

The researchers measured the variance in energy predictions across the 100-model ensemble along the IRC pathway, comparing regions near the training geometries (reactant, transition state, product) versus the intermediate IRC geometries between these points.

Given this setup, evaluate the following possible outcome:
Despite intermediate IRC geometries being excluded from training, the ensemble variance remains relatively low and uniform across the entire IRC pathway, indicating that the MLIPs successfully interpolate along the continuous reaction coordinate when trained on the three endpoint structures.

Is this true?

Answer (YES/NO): NO